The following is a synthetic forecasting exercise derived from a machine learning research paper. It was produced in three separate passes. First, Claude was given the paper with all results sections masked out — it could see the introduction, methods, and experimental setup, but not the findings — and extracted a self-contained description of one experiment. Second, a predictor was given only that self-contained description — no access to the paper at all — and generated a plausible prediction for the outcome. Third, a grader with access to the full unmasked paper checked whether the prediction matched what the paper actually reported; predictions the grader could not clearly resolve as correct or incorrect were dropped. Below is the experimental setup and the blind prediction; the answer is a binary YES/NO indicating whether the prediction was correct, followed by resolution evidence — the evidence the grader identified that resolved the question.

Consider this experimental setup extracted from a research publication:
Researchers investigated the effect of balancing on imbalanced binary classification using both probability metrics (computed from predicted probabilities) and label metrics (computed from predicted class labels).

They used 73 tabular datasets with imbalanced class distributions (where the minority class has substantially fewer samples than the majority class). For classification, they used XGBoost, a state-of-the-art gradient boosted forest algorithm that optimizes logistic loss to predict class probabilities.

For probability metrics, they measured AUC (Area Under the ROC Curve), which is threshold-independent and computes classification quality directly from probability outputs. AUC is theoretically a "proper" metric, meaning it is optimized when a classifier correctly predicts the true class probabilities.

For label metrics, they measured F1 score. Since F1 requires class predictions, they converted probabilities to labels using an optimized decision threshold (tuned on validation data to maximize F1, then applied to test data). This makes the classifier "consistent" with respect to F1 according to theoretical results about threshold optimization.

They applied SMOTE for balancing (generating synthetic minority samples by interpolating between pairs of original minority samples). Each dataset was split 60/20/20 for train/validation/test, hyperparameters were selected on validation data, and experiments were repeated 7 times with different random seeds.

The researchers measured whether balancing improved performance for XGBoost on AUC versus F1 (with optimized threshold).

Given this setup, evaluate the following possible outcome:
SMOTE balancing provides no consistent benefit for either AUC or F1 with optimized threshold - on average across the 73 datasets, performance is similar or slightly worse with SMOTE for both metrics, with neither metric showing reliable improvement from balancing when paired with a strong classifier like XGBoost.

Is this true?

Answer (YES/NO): YES